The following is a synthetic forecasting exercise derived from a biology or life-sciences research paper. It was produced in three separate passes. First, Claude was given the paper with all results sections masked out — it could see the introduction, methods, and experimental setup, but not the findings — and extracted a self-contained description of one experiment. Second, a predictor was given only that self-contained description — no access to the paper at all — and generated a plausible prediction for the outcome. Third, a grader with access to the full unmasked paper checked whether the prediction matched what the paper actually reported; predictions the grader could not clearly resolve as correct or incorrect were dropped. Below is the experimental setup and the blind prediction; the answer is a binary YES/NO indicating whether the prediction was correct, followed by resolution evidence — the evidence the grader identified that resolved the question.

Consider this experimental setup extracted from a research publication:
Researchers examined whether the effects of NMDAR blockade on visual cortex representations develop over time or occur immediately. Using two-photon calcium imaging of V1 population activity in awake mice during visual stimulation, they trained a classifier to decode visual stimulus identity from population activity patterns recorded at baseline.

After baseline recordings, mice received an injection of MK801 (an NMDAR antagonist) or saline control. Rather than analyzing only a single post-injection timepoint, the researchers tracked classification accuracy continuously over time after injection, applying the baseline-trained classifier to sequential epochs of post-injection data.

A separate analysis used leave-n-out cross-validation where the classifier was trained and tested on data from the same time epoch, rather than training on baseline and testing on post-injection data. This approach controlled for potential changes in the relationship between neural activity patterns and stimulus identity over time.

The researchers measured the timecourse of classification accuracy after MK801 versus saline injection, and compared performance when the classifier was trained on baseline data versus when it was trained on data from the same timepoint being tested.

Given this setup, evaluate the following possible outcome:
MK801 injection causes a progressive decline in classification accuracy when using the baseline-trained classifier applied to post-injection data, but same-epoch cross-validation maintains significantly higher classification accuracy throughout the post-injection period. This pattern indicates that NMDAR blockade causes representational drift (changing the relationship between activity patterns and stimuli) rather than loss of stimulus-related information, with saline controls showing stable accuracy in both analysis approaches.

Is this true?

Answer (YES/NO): YES